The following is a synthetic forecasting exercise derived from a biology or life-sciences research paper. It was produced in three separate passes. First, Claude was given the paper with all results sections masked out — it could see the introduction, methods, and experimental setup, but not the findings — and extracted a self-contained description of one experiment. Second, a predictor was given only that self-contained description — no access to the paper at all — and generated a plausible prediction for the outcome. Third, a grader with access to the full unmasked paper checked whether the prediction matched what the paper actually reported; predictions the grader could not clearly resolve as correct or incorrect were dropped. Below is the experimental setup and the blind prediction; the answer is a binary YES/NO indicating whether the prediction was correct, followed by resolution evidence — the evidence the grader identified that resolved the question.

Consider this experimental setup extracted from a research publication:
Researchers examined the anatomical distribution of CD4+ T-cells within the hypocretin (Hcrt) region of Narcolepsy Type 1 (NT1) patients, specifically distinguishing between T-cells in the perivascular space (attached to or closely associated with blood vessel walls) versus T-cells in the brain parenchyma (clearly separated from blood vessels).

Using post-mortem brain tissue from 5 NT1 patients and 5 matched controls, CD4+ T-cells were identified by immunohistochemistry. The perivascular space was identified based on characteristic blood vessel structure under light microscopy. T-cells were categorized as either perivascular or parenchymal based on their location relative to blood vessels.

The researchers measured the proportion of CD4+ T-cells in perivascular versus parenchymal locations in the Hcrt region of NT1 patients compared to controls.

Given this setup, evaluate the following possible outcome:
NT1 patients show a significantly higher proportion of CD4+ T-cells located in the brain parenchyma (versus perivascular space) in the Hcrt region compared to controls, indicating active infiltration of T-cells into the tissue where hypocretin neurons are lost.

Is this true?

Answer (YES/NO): NO